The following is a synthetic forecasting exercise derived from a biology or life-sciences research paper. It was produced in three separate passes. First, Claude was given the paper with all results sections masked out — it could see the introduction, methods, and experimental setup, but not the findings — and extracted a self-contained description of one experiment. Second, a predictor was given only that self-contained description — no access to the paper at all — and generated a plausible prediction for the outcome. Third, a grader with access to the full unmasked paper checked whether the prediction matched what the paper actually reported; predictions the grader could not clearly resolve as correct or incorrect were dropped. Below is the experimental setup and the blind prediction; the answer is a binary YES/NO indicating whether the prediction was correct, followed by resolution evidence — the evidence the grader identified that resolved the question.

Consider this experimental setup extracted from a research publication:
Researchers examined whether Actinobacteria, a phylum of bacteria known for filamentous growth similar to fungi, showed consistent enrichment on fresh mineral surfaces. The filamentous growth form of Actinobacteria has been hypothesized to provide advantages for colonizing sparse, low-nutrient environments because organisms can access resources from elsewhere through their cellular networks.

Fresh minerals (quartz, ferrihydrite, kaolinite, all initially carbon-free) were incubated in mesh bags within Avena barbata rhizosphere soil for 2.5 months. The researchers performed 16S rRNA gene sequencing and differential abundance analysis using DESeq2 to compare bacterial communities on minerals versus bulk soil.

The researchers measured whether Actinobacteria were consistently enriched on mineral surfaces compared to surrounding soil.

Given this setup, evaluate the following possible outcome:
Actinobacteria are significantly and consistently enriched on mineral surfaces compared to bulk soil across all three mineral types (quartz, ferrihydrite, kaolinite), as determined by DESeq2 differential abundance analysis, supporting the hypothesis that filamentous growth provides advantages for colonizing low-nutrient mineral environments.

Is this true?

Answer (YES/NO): NO